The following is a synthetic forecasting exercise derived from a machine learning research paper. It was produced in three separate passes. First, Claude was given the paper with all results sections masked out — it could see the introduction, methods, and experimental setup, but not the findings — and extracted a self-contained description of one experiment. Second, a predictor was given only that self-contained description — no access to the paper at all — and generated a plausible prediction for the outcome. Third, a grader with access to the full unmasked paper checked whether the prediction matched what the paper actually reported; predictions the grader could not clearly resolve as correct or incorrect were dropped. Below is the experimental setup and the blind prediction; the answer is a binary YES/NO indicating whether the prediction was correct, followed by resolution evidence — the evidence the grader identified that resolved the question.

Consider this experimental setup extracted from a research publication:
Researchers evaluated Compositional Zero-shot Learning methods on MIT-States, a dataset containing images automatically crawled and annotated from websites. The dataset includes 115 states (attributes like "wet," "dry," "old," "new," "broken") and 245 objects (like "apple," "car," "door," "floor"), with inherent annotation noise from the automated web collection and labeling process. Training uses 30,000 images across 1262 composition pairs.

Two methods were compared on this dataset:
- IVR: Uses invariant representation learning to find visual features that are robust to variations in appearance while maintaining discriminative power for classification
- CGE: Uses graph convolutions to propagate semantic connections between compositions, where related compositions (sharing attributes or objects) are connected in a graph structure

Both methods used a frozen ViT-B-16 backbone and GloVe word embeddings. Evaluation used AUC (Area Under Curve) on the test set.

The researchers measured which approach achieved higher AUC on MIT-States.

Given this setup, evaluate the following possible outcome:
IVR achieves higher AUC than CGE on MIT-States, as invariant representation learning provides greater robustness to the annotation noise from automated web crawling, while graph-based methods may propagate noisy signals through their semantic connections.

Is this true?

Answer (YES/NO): NO